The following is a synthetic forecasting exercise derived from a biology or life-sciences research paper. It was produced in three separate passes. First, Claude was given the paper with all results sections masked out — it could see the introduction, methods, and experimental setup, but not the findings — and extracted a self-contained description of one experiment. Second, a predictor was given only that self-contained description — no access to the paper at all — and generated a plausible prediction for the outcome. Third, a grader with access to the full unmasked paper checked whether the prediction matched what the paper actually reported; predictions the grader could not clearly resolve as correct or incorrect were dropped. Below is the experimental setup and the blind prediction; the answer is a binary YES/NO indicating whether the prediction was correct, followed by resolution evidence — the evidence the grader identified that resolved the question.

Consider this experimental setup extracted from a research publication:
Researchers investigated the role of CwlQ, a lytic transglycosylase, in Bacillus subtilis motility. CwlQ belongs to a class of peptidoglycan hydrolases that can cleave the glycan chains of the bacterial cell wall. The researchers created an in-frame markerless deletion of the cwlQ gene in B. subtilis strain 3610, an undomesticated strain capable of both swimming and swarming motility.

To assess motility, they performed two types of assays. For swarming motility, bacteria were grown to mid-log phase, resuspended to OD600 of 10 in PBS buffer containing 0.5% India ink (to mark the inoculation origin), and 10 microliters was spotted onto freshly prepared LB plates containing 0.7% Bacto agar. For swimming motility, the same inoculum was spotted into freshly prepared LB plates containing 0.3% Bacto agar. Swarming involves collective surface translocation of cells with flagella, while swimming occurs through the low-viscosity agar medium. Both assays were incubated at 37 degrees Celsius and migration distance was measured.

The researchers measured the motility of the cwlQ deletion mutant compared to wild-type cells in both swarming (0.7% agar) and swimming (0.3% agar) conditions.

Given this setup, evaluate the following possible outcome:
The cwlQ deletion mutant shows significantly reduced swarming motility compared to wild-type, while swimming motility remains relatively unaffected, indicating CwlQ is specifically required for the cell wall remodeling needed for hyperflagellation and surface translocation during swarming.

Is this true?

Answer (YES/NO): NO